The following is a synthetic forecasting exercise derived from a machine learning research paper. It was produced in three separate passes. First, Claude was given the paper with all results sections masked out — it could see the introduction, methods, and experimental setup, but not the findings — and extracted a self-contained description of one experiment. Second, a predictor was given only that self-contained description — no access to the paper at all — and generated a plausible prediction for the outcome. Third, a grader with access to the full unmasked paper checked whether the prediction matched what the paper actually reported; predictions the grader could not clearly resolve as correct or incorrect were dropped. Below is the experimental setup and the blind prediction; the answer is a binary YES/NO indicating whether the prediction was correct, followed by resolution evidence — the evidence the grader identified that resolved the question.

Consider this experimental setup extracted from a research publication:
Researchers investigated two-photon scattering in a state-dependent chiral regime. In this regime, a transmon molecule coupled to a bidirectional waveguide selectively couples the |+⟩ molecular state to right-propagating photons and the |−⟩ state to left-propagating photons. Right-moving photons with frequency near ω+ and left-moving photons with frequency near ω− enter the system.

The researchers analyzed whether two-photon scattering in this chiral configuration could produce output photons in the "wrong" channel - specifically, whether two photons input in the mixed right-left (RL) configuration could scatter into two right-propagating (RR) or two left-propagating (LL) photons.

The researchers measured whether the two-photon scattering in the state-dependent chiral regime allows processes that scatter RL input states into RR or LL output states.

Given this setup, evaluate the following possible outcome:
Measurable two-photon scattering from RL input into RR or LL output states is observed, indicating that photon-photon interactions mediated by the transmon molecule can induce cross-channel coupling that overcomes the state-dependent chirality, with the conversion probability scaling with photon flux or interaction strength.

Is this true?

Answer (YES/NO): NO